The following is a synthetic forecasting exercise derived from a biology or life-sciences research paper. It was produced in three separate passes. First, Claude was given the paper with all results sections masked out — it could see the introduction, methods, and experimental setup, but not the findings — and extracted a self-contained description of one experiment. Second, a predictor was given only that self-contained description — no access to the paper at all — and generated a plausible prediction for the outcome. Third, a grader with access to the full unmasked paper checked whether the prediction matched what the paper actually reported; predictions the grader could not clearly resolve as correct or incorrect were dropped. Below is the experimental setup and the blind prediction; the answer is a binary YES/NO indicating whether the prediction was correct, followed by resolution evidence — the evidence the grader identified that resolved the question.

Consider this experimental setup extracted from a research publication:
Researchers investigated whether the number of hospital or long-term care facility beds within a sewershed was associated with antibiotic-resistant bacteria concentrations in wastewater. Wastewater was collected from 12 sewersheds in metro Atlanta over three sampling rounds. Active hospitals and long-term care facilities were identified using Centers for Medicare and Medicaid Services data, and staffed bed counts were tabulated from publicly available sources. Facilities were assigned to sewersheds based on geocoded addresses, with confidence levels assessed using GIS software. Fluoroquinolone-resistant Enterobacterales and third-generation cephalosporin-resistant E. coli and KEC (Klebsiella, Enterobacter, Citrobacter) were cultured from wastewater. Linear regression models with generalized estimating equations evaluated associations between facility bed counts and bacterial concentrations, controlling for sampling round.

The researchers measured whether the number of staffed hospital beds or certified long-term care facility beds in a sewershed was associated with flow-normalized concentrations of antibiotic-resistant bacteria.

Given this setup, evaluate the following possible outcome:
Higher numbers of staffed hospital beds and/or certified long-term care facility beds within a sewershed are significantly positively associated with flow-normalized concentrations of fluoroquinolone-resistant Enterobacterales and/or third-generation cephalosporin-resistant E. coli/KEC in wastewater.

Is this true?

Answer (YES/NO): NO